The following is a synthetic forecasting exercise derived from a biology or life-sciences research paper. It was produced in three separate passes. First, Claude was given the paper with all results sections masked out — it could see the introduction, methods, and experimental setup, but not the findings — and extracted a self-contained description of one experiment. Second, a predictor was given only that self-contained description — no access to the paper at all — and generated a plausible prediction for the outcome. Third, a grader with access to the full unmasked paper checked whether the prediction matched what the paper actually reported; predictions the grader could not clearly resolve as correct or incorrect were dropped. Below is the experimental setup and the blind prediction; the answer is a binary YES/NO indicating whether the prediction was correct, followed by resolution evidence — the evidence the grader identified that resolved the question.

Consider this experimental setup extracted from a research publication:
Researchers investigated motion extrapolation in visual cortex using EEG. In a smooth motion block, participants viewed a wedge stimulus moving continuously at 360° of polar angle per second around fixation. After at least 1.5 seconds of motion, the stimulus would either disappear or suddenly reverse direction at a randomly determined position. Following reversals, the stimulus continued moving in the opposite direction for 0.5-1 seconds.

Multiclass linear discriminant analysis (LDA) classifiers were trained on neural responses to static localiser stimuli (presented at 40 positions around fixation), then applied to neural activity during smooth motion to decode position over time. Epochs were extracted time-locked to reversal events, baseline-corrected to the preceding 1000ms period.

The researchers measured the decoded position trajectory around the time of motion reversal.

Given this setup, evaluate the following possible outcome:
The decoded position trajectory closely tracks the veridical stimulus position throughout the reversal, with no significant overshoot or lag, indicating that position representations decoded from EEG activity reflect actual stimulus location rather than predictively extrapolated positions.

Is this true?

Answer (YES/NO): NO